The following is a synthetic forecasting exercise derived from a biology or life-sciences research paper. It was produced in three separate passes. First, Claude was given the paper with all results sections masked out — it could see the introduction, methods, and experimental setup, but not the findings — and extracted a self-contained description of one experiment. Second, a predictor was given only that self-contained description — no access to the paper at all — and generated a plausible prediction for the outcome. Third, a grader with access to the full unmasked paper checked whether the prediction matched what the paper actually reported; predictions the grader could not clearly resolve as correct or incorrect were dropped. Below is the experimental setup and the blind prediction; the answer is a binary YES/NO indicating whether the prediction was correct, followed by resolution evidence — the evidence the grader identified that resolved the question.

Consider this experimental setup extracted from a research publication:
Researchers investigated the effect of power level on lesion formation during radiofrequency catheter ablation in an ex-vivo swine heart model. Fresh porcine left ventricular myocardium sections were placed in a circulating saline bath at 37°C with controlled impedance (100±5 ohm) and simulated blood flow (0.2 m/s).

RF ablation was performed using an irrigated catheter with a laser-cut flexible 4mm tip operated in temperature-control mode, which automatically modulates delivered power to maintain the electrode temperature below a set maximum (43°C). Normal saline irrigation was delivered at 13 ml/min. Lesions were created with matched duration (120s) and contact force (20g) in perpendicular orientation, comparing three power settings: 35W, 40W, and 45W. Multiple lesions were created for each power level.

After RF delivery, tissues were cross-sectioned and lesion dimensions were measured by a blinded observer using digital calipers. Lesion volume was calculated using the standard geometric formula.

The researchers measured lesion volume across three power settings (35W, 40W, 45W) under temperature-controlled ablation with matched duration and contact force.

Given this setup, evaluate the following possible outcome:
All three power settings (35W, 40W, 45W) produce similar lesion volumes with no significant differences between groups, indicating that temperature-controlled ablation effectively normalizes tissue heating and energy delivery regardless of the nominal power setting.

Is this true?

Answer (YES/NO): NO